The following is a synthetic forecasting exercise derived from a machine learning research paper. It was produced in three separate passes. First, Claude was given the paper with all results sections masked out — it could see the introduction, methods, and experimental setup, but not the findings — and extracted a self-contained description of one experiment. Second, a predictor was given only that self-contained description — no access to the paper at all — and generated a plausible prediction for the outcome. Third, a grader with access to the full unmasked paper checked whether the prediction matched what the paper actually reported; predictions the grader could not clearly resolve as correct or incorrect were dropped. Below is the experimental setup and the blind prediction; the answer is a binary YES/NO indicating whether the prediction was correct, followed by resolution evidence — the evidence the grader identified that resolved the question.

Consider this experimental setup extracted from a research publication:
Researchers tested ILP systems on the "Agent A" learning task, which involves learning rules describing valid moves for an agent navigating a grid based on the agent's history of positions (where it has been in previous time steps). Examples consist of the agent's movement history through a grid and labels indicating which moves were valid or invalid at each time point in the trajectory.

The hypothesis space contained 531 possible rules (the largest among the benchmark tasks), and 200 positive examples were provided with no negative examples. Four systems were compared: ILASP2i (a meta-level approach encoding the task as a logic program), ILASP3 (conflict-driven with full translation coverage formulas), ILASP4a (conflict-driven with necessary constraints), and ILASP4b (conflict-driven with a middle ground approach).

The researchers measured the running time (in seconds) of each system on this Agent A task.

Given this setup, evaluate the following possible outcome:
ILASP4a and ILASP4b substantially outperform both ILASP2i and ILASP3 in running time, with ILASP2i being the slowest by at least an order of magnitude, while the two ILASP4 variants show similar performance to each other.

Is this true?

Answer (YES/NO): NO